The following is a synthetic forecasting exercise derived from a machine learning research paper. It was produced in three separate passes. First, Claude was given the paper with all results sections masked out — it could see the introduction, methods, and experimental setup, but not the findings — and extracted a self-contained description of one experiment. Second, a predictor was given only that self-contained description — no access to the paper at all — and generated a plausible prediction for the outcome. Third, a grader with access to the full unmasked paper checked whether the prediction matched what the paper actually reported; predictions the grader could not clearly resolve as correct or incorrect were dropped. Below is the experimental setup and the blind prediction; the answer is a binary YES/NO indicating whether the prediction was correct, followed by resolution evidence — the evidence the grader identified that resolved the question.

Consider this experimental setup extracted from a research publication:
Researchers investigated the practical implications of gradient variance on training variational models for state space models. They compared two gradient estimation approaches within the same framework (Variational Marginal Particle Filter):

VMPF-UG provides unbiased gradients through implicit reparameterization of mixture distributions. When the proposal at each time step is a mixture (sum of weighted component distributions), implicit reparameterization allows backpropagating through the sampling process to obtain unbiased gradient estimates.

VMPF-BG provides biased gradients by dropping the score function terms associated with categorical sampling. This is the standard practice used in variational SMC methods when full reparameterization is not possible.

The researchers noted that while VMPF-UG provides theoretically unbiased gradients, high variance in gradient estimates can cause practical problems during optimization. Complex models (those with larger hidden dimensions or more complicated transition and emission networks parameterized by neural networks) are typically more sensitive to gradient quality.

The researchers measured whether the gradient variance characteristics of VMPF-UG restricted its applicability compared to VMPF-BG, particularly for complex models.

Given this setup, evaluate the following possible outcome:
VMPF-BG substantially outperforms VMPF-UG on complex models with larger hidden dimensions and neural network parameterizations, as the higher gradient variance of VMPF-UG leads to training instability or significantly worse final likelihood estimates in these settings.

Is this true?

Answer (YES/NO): NO